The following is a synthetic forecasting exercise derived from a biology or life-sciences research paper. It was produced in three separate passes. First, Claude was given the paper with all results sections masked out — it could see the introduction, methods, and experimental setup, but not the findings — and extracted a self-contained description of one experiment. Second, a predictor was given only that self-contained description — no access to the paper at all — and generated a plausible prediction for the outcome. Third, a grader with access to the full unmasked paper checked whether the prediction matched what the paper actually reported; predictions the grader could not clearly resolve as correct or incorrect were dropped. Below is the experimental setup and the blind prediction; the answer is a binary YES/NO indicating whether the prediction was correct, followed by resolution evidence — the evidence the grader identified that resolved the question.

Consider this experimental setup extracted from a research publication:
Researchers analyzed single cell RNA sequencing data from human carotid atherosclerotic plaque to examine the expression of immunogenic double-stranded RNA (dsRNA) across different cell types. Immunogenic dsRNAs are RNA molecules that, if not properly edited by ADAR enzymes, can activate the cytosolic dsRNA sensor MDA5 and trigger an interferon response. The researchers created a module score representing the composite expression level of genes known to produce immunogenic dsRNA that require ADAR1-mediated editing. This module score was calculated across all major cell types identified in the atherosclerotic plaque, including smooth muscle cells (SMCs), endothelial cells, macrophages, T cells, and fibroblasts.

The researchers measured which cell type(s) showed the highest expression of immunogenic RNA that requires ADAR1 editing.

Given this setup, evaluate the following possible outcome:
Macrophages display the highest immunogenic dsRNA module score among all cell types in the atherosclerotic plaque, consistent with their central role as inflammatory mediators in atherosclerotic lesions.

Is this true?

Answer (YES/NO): NO